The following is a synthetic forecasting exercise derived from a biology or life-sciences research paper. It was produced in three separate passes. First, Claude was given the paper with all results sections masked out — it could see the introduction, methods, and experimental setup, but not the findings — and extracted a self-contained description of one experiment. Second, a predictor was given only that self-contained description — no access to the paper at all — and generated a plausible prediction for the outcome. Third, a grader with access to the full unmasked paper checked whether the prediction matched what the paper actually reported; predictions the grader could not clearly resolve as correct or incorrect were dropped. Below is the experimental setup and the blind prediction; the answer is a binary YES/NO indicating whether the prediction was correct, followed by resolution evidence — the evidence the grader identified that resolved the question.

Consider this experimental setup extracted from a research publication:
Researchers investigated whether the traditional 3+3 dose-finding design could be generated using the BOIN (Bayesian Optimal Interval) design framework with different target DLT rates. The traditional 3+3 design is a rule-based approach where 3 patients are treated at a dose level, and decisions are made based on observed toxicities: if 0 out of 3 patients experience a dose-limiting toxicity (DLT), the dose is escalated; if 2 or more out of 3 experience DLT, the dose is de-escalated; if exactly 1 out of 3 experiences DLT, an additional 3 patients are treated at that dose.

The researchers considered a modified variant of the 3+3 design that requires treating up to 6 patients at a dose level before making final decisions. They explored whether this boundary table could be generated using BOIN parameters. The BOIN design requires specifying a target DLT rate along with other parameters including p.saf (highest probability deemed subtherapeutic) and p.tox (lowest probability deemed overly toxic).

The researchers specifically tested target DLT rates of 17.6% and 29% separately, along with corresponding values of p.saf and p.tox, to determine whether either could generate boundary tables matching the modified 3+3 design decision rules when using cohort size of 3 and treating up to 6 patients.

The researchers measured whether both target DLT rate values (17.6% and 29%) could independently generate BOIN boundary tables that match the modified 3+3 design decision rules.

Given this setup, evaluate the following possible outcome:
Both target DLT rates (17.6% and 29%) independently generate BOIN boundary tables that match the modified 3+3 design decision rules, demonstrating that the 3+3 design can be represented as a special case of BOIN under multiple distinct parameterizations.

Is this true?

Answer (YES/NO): YES